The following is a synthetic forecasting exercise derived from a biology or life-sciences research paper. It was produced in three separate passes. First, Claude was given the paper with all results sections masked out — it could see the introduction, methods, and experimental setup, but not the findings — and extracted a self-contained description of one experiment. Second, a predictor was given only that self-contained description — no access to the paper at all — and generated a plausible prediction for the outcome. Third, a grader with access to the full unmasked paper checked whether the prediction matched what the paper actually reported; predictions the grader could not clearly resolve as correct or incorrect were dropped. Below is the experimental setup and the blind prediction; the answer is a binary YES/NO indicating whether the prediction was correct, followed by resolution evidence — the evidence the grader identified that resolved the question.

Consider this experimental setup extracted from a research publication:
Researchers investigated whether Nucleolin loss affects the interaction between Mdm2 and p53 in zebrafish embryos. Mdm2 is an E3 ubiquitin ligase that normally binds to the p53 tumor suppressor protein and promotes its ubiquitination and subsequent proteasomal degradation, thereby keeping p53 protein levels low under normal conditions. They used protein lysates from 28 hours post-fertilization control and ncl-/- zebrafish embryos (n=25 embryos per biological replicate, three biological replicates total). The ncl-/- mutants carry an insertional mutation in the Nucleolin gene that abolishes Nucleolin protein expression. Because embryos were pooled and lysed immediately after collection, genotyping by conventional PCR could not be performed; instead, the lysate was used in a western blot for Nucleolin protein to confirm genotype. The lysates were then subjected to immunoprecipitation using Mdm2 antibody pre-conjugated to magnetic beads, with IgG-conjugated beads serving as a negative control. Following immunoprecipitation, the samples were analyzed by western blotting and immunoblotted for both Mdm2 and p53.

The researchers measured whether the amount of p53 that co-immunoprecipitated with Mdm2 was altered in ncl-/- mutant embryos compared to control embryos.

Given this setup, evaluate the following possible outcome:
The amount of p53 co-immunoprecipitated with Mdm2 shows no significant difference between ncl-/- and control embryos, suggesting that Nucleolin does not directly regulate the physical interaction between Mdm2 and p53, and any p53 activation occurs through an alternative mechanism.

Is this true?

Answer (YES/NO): NO